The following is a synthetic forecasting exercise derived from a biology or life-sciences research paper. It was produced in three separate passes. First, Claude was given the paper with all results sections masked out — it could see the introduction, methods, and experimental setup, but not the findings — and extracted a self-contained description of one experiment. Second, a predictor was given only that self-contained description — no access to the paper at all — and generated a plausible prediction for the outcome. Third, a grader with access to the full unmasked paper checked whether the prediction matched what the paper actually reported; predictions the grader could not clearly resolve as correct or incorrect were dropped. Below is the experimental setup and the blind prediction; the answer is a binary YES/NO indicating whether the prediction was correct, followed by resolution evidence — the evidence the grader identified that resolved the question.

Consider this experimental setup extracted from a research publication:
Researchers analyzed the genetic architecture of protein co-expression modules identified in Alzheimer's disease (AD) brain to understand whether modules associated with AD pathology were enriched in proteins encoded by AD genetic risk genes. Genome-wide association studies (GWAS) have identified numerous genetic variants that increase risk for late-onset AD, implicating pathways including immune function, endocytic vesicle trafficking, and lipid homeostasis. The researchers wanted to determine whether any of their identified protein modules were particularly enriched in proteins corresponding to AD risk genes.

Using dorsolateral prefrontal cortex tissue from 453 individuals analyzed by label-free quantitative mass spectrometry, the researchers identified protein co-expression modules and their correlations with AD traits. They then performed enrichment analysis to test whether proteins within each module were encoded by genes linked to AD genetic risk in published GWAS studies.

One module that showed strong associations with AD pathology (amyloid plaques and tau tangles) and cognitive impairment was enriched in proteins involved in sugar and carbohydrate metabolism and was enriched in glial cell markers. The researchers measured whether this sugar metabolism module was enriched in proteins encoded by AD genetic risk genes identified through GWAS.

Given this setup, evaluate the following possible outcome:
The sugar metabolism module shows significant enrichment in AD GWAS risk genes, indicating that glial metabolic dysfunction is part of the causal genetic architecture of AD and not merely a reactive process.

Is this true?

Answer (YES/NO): YES